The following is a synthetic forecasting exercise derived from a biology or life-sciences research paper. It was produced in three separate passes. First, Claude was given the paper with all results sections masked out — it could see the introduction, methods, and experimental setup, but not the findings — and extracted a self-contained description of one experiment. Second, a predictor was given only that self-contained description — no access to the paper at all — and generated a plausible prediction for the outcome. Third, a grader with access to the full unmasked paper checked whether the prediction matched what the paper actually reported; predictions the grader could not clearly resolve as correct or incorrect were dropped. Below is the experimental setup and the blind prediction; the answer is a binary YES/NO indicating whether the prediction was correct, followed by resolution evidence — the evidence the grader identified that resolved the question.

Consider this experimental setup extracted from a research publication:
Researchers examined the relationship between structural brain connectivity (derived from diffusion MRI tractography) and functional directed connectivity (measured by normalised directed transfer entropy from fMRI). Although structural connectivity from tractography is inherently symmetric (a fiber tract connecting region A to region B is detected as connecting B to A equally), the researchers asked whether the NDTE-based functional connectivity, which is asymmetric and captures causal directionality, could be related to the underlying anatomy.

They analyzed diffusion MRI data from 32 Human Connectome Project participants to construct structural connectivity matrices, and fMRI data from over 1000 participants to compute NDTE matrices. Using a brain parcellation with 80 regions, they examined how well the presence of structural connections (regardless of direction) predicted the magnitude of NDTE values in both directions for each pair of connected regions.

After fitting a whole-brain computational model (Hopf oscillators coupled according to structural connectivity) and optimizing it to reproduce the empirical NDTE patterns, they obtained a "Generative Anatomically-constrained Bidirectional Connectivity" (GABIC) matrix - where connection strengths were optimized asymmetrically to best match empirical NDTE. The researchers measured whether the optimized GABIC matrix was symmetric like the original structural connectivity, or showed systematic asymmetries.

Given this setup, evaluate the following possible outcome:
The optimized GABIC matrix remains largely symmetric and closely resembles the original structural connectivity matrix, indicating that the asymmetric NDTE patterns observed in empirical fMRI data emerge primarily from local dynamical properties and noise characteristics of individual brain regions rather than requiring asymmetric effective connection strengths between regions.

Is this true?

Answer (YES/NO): NO